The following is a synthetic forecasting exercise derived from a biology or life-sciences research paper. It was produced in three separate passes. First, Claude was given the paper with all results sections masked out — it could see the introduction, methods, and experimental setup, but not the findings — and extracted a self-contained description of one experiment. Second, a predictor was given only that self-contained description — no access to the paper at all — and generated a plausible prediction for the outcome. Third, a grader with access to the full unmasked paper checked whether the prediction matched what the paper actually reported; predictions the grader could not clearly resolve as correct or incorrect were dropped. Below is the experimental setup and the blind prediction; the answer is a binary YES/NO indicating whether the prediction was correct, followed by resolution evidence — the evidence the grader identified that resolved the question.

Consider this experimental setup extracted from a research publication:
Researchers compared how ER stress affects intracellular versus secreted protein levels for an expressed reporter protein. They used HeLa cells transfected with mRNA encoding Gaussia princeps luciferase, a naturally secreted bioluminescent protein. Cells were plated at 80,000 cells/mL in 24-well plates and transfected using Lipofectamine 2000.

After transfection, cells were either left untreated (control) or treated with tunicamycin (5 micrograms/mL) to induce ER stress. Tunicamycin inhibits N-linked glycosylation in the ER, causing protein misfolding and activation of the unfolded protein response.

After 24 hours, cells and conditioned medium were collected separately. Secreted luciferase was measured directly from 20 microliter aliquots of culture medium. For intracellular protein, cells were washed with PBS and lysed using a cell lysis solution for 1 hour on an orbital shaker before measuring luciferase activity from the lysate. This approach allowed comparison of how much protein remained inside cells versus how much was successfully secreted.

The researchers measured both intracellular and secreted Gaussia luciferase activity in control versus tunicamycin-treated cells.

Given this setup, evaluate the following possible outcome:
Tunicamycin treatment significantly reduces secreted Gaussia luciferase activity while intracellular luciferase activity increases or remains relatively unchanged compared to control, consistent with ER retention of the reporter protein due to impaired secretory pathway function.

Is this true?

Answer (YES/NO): YES